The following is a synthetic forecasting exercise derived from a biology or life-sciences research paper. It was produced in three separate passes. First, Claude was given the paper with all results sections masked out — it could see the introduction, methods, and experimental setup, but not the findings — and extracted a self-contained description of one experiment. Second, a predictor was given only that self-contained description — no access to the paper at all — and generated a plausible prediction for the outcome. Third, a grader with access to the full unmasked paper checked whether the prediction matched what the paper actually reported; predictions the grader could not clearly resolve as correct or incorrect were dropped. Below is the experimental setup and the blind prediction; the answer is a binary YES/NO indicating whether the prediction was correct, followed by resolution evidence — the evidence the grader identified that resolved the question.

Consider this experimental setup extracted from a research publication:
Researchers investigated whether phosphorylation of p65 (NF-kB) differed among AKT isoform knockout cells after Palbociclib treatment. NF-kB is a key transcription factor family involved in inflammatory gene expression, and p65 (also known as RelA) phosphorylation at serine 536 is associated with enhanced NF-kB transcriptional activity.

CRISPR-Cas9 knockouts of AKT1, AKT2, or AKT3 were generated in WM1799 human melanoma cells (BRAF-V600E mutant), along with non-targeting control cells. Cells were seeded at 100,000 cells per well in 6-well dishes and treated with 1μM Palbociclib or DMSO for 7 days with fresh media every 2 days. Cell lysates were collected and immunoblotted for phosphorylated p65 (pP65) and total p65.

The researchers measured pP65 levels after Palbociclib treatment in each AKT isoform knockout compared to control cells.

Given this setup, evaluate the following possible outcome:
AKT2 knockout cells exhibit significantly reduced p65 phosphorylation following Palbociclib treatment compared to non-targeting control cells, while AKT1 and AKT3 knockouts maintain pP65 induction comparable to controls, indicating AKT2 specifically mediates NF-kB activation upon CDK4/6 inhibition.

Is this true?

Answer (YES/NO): NO